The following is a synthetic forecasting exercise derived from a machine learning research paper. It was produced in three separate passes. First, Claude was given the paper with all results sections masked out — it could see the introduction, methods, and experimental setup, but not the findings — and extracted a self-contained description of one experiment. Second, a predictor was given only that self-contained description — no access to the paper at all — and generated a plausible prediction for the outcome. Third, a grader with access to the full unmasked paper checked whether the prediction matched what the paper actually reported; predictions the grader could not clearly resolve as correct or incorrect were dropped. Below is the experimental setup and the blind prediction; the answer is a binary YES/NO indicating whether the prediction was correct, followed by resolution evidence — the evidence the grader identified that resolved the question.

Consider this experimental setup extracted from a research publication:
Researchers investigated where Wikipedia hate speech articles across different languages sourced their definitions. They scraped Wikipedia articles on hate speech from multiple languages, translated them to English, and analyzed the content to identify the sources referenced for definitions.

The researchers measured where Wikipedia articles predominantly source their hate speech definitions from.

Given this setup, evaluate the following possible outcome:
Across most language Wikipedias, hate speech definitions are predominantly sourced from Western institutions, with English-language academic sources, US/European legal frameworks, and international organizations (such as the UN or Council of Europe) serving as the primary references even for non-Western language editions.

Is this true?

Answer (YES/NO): NO